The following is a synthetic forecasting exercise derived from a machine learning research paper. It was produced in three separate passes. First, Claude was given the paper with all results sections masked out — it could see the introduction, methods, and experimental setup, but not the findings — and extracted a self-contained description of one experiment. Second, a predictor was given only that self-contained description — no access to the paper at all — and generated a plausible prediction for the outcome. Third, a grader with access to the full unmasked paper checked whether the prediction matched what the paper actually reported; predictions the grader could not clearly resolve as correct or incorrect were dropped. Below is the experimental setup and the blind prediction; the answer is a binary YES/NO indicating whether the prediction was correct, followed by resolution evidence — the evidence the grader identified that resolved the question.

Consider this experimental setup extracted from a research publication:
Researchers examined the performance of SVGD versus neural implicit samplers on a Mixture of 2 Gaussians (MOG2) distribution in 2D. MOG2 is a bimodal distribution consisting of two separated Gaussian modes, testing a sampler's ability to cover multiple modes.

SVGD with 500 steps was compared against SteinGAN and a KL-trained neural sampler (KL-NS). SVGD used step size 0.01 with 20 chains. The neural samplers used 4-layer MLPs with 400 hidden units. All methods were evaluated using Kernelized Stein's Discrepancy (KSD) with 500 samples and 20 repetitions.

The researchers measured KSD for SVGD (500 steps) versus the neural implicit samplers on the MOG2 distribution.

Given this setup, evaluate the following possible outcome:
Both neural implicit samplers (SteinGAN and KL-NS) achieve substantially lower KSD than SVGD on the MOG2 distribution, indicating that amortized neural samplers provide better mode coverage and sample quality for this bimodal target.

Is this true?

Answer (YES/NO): NO